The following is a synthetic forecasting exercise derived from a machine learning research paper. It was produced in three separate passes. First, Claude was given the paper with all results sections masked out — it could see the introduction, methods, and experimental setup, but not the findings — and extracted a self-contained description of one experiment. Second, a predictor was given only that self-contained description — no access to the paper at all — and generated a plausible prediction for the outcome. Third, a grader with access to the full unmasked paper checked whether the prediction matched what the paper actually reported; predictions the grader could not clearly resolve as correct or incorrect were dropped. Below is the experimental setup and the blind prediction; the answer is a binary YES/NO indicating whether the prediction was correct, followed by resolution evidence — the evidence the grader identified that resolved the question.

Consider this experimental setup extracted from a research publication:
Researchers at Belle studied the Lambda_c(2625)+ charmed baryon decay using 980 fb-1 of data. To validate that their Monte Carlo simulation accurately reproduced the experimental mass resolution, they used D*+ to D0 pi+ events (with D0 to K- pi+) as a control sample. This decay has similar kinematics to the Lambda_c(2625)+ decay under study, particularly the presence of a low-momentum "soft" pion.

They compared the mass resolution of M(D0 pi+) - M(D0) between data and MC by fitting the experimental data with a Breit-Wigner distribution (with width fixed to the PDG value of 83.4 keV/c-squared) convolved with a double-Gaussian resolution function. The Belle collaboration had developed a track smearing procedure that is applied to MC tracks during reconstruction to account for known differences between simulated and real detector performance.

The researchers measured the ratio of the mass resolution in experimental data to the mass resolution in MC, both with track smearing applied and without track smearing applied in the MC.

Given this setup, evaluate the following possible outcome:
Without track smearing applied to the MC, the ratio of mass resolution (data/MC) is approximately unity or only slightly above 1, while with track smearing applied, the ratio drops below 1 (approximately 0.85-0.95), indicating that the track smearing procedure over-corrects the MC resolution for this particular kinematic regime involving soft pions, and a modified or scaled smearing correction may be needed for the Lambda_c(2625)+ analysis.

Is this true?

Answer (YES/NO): NO